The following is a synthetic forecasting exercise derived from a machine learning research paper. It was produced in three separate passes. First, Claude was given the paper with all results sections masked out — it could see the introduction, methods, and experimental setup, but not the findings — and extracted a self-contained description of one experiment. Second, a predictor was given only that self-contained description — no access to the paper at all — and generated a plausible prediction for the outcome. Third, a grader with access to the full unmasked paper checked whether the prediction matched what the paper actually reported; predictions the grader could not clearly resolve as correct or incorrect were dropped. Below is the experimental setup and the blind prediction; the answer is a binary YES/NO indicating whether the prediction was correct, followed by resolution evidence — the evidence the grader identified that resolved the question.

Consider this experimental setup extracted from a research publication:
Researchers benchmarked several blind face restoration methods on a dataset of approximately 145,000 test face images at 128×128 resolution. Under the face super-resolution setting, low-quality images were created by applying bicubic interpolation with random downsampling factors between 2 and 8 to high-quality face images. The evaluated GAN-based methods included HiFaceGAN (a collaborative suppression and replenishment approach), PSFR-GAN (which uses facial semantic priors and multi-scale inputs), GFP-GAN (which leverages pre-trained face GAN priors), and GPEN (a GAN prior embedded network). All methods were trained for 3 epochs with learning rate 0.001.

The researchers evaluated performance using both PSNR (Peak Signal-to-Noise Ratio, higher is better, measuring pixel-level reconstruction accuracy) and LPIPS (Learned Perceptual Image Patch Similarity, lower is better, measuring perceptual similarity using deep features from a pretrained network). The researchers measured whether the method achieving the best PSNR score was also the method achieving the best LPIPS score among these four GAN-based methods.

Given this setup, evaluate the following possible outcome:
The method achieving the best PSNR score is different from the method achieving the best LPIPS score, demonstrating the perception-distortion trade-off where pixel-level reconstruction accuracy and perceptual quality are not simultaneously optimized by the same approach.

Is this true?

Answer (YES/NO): NO